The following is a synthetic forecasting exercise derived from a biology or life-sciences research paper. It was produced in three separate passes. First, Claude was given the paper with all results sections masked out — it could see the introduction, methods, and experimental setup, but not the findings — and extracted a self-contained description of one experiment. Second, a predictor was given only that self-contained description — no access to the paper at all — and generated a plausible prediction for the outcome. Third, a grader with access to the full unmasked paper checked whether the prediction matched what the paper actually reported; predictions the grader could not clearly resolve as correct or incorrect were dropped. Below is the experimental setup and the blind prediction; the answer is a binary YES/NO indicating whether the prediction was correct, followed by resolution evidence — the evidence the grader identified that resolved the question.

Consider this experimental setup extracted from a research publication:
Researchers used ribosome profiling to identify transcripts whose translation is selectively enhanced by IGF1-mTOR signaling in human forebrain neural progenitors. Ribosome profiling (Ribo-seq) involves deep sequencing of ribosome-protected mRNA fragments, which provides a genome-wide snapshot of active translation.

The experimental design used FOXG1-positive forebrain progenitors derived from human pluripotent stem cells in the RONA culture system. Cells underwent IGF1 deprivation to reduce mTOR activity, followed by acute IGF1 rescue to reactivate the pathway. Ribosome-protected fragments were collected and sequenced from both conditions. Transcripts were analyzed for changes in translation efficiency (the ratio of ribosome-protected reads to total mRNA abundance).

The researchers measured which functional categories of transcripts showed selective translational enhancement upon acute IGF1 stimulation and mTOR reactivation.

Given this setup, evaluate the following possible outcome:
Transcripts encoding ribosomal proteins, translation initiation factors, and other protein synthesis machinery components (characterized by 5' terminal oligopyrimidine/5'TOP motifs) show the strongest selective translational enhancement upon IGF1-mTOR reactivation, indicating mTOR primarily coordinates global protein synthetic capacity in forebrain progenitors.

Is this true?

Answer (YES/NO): NO